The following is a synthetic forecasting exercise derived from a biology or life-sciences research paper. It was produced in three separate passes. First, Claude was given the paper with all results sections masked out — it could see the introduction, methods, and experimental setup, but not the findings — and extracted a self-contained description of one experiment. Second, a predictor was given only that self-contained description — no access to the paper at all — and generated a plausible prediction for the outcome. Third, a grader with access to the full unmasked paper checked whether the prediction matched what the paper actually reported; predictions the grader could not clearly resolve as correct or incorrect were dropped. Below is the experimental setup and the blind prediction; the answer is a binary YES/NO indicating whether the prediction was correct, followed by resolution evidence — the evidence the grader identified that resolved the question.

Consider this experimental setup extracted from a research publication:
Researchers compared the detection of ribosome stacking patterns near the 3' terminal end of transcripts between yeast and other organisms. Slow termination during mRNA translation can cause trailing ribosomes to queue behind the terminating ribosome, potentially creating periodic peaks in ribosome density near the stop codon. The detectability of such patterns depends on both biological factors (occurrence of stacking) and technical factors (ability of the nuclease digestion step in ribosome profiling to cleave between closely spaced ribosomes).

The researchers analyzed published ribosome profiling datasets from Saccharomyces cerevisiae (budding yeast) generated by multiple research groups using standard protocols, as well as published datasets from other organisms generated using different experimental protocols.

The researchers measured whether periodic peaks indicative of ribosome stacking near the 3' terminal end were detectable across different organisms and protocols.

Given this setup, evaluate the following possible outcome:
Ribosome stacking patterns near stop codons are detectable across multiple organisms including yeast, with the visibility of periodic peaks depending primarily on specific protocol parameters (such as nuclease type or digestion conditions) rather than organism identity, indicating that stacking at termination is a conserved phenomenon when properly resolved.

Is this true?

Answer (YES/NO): NO